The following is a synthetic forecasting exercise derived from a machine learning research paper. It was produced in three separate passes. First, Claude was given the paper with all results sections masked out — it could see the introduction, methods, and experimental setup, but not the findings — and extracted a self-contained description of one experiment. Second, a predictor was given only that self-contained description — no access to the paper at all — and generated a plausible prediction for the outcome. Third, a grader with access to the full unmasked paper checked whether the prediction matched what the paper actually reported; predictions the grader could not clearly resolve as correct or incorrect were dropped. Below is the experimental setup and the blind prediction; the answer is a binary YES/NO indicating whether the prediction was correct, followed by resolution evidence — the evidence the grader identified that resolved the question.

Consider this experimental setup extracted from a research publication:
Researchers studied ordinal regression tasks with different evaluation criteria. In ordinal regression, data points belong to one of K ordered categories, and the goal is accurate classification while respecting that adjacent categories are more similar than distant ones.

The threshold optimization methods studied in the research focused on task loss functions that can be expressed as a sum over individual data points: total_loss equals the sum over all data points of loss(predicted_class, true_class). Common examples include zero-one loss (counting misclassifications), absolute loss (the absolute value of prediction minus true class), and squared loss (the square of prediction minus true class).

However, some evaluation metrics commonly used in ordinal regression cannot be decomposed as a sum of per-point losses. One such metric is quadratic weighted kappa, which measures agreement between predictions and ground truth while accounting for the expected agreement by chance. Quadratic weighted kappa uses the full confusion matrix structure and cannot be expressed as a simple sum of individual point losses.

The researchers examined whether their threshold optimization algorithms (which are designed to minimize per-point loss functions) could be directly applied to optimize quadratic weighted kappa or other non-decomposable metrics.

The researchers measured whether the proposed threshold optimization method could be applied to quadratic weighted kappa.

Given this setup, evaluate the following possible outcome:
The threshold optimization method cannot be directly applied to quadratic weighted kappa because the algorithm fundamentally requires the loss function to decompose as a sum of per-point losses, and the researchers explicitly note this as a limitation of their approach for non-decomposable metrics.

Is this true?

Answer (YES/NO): YES